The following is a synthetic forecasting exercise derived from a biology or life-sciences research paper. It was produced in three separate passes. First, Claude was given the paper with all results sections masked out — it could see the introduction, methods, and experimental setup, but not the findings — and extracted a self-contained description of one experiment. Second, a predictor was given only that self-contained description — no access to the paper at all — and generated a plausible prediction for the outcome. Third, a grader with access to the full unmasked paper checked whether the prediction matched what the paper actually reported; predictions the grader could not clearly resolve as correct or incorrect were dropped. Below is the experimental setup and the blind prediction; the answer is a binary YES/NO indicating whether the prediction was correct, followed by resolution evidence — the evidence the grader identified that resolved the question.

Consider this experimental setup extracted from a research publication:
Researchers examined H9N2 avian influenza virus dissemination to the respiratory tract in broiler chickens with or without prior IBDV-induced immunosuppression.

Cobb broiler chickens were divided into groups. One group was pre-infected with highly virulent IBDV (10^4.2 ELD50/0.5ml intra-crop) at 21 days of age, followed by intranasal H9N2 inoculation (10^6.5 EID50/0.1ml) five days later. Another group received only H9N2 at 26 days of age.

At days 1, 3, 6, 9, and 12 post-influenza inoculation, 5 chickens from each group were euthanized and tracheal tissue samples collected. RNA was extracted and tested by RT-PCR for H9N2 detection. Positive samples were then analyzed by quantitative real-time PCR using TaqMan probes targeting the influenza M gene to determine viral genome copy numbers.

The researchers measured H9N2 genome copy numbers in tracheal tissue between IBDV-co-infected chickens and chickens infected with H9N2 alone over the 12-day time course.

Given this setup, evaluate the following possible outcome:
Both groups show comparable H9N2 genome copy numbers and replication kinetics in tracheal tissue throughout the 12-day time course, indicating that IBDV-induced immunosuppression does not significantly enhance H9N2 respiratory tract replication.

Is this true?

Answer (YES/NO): NO